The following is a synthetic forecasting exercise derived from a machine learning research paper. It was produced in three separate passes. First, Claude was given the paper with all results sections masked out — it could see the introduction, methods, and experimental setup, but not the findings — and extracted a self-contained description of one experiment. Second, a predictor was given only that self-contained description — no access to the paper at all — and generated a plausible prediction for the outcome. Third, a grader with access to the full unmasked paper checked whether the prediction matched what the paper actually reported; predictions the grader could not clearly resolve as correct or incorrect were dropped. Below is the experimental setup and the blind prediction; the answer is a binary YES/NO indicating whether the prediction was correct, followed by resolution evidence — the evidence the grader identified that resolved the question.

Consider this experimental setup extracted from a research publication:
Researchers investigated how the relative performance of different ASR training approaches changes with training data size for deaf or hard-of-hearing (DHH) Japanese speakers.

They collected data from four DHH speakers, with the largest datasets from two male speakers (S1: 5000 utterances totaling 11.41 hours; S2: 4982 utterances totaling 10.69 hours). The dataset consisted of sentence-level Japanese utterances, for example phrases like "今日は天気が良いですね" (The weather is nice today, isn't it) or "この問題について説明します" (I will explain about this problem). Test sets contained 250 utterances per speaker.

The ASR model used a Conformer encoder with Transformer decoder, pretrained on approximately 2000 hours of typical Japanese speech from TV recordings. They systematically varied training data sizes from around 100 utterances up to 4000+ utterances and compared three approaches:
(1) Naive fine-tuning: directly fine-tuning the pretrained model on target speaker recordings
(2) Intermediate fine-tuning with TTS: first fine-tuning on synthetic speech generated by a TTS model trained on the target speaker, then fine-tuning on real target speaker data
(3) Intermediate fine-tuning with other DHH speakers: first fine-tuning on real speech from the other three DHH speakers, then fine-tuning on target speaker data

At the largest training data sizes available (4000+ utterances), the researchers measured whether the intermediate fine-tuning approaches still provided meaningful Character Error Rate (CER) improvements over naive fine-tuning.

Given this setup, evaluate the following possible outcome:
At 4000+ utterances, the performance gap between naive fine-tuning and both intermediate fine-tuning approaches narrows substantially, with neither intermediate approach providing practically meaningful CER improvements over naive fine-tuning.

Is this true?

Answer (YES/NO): YES